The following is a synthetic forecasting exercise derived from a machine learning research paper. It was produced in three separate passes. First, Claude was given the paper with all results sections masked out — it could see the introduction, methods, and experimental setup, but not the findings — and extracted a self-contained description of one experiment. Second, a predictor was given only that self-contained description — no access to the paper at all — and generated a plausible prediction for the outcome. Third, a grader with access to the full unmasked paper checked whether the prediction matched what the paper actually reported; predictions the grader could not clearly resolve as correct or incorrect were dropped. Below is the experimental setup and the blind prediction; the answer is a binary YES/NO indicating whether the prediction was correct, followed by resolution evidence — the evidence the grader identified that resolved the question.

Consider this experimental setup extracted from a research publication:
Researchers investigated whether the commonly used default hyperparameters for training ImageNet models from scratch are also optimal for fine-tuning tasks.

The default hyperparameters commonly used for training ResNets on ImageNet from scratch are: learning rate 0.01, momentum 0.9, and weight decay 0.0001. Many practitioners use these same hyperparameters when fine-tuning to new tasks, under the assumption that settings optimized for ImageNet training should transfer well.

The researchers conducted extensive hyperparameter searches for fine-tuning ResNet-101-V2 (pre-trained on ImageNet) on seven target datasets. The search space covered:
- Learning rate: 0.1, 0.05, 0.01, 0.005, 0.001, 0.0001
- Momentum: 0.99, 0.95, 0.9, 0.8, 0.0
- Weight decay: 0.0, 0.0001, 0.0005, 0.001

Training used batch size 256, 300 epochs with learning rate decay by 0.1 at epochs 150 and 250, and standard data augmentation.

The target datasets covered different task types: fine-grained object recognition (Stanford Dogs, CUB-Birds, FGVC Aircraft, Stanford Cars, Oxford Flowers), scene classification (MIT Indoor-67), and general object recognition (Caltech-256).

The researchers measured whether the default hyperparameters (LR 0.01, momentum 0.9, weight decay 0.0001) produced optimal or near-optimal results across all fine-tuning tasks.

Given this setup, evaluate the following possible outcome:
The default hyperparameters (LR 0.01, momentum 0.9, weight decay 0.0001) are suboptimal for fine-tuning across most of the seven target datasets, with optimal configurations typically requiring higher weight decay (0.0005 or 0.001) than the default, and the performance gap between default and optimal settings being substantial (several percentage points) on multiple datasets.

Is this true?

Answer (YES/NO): NO